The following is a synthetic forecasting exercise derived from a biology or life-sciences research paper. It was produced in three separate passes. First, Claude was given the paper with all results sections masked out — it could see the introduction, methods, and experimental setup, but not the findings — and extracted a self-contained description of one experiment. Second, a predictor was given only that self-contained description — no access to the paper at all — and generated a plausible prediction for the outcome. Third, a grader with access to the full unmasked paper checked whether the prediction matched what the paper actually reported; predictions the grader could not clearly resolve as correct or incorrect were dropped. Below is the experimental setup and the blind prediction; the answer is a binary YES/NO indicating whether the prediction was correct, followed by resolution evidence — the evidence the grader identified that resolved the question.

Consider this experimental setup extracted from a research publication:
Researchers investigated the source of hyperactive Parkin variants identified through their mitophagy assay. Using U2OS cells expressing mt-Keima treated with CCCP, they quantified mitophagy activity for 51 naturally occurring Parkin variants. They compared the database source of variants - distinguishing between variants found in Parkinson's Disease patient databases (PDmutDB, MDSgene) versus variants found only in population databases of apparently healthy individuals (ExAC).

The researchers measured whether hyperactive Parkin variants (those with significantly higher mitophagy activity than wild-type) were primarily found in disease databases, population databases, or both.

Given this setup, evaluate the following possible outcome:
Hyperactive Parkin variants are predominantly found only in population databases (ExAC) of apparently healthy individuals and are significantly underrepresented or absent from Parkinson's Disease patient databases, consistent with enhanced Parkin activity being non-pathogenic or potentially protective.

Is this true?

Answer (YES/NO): NO